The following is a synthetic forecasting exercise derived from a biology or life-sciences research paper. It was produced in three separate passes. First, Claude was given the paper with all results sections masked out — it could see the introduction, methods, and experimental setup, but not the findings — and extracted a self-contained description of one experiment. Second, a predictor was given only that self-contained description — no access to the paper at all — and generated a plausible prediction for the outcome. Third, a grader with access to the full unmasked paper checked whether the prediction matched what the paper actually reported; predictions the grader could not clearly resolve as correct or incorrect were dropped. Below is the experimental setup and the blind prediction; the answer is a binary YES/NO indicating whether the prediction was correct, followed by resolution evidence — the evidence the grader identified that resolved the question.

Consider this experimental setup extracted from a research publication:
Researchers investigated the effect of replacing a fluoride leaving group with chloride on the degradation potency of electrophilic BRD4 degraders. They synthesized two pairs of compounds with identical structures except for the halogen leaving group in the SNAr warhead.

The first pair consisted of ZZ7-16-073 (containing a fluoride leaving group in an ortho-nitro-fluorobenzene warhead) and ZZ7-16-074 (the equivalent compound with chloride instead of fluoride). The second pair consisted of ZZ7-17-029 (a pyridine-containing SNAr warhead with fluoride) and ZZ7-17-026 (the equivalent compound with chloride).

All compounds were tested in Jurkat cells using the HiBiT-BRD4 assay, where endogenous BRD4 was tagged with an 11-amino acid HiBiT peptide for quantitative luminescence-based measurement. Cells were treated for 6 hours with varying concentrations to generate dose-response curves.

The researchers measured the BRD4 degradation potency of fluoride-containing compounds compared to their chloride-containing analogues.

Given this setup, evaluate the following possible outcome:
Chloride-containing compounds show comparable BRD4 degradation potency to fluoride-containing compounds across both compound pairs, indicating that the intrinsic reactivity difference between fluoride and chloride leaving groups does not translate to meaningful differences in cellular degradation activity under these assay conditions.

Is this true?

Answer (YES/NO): NO